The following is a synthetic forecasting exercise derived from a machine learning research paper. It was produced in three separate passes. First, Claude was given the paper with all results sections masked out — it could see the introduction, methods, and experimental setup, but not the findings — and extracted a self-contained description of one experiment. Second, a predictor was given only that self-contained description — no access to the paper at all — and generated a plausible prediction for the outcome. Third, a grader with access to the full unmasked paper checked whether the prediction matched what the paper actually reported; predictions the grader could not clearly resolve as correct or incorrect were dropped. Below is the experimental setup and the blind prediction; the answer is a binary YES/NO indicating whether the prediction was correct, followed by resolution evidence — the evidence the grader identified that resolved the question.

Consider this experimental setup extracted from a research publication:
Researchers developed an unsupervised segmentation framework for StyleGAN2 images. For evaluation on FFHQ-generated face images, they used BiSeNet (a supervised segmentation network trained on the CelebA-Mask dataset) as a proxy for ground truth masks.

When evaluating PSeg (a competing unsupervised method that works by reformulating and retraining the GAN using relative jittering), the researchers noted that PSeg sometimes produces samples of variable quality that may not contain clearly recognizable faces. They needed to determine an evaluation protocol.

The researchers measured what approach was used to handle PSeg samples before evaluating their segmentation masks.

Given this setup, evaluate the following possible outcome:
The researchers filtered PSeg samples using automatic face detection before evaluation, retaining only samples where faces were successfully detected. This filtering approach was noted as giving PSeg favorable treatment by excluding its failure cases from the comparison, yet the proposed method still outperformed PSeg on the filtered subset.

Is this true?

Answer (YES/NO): NO